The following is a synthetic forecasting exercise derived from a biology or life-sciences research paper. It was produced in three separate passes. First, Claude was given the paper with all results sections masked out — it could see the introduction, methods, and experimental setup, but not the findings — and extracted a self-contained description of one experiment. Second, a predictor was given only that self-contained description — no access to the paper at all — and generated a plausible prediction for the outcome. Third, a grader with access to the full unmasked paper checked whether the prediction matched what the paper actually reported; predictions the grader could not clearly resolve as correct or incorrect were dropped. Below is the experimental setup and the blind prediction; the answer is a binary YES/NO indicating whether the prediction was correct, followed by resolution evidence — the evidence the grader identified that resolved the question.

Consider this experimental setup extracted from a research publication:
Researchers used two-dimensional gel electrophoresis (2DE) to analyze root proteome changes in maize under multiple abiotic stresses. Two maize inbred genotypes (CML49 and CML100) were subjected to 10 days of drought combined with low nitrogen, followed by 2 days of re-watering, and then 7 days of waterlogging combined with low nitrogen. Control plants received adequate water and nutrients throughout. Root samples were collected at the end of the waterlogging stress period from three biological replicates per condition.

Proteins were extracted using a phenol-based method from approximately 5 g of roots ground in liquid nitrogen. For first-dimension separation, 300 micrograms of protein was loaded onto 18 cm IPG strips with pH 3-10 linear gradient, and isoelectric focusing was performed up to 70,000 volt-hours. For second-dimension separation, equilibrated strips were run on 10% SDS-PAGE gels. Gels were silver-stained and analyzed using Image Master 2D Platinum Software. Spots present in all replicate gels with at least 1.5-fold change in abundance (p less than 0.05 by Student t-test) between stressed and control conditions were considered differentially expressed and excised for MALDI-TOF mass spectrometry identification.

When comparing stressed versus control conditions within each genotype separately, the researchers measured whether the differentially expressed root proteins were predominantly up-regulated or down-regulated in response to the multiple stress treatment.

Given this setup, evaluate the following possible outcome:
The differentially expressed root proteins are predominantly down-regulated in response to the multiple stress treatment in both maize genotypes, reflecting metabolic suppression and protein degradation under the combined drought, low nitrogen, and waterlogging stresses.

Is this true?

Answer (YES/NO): NO